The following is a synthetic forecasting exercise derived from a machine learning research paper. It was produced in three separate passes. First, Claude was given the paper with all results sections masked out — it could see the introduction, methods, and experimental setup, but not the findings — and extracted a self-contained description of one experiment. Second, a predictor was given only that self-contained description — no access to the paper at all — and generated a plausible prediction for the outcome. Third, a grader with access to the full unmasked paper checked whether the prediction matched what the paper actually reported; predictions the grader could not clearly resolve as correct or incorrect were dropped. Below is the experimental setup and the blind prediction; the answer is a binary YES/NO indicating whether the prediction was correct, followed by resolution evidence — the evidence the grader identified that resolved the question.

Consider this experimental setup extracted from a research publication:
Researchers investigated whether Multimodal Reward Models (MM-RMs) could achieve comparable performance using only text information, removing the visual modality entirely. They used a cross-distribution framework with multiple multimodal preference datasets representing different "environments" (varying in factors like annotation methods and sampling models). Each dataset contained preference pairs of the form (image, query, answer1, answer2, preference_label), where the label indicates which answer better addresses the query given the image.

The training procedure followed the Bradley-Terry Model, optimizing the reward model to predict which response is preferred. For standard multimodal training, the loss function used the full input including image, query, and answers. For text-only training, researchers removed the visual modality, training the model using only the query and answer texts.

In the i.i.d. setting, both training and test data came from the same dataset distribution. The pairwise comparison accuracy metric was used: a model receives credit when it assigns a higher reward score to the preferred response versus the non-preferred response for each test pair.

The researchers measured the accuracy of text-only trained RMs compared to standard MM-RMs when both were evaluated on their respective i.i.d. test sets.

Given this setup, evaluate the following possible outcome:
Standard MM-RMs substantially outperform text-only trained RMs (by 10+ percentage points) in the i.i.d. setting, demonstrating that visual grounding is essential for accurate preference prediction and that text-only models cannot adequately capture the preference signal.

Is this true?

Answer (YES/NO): NO